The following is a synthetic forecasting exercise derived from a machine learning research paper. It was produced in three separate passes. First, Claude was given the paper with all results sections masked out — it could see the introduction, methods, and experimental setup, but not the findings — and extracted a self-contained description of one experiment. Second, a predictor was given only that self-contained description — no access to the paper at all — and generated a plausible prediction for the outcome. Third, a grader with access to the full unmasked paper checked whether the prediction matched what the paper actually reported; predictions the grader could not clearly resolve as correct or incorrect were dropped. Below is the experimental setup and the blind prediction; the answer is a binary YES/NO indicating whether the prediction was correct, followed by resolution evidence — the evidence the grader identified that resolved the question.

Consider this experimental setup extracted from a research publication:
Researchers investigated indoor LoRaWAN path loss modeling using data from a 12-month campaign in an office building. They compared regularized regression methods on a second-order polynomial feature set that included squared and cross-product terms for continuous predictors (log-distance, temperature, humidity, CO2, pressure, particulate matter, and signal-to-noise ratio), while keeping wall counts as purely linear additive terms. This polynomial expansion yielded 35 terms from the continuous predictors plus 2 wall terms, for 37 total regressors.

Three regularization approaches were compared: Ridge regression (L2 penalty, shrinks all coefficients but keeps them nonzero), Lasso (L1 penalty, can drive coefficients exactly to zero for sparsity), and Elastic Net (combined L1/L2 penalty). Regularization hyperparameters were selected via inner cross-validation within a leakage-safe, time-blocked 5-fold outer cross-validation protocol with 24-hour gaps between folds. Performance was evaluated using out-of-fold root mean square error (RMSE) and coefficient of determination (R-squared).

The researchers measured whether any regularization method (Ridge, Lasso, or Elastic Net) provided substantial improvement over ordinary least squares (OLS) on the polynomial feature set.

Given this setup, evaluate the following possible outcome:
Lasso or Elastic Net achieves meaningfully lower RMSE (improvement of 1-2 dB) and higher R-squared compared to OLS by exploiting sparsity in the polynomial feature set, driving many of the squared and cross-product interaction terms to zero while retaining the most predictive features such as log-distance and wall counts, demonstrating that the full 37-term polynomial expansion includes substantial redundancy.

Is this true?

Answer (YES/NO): NO